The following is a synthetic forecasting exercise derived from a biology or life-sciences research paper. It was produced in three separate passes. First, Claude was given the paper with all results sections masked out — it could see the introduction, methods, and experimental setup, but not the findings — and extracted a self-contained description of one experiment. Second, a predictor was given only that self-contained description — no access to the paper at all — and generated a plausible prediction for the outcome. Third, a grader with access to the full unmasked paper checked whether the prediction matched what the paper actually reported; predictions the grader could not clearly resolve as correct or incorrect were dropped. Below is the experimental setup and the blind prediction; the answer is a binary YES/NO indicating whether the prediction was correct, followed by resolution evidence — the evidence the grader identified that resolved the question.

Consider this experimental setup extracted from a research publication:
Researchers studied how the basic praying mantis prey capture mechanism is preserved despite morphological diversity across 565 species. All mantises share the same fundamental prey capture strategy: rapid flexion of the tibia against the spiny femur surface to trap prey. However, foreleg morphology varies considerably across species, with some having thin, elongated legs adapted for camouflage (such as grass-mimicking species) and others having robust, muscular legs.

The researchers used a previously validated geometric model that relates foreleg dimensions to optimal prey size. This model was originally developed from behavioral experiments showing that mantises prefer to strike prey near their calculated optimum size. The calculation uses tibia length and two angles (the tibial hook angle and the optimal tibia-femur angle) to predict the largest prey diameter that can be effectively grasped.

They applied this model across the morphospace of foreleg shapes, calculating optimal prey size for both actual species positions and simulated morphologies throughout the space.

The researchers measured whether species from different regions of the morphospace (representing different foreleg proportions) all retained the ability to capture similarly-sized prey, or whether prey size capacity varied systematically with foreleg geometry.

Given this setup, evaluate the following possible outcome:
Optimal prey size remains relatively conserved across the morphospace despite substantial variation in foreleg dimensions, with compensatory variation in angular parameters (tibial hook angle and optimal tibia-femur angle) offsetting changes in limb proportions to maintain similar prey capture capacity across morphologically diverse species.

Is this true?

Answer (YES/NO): NO